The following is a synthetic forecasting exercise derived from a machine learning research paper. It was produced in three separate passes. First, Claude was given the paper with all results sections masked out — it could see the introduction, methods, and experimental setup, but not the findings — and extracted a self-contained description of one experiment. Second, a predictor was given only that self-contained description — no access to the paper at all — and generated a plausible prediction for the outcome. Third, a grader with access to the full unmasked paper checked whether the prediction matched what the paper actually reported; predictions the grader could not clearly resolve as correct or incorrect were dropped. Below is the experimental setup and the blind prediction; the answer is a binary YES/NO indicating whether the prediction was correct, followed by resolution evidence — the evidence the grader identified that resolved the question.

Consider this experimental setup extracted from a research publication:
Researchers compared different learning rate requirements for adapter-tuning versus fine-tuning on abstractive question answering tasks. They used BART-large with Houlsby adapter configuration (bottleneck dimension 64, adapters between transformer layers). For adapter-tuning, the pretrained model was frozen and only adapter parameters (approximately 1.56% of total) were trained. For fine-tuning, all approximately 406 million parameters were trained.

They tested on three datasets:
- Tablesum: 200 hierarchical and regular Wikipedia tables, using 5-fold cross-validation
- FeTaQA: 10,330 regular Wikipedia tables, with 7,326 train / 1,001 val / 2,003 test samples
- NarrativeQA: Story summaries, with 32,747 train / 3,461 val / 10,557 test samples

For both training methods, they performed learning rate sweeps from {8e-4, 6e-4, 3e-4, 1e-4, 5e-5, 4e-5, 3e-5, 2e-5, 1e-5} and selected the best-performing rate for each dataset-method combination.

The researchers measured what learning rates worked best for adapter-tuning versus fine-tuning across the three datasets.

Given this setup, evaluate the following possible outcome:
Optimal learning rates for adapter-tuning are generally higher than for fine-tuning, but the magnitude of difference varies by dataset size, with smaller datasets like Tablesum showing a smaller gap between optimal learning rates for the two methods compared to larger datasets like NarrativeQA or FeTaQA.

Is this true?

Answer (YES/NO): NO